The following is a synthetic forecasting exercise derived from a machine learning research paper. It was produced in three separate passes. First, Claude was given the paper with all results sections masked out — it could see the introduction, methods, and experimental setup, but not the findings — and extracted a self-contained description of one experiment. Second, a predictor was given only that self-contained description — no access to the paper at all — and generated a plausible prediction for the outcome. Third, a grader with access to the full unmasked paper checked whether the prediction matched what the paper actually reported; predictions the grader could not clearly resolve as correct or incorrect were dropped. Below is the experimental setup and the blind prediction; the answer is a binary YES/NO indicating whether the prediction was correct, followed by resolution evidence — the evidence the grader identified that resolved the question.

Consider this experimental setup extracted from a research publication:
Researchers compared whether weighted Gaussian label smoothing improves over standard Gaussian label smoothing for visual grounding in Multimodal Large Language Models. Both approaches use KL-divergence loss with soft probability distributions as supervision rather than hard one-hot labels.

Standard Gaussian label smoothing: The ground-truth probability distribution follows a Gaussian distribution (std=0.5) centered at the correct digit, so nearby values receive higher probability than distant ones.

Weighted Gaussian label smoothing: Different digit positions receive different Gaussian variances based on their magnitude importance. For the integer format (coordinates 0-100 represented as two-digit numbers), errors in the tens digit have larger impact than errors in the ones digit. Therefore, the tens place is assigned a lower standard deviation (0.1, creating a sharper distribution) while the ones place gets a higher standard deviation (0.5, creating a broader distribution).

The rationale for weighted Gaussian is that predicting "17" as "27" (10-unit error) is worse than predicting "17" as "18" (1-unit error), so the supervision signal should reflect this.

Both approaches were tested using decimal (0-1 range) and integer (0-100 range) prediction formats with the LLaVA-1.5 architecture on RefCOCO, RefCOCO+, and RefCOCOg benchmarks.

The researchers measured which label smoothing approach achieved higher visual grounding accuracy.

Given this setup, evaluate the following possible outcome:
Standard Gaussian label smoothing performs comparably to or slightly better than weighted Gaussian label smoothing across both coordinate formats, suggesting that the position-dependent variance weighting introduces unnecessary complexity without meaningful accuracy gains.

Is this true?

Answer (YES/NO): NO